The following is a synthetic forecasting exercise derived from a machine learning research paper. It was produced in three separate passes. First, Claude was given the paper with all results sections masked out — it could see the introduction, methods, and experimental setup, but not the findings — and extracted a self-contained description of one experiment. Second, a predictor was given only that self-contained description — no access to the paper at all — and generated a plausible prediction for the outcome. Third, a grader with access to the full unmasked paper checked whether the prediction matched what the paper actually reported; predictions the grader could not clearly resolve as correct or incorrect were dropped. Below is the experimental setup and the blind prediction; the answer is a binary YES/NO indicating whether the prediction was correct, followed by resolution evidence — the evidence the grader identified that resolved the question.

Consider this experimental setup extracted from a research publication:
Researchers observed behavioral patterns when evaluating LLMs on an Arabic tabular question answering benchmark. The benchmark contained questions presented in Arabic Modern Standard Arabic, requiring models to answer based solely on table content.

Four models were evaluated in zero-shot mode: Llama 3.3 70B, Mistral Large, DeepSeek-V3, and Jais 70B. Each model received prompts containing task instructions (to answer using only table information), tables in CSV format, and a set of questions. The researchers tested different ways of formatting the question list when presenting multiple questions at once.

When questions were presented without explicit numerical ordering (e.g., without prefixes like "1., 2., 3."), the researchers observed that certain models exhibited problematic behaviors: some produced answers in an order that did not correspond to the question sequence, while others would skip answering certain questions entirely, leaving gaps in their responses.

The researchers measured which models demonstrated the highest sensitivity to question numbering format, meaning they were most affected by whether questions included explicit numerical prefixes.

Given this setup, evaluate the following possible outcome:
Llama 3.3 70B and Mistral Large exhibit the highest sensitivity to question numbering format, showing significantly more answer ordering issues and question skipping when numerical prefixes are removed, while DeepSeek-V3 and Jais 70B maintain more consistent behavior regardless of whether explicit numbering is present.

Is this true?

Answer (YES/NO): NO